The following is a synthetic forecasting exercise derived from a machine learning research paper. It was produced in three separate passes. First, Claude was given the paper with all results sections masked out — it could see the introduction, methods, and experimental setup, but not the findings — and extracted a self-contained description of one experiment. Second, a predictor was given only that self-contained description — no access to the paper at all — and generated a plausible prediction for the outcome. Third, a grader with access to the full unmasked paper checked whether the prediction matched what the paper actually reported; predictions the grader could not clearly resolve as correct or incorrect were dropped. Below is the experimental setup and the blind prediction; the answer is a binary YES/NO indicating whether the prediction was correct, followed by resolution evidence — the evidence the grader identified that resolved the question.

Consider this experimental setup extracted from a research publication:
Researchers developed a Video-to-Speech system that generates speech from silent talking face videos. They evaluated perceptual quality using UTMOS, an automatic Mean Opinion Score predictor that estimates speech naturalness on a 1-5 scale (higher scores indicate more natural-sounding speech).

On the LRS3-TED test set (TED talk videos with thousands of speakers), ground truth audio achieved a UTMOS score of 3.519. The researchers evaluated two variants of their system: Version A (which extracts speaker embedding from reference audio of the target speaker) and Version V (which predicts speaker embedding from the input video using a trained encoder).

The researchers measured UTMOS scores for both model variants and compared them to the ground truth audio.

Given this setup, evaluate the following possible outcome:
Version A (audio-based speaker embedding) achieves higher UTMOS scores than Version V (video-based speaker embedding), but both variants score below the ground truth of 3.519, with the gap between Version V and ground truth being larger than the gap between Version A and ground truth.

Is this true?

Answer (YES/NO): NO